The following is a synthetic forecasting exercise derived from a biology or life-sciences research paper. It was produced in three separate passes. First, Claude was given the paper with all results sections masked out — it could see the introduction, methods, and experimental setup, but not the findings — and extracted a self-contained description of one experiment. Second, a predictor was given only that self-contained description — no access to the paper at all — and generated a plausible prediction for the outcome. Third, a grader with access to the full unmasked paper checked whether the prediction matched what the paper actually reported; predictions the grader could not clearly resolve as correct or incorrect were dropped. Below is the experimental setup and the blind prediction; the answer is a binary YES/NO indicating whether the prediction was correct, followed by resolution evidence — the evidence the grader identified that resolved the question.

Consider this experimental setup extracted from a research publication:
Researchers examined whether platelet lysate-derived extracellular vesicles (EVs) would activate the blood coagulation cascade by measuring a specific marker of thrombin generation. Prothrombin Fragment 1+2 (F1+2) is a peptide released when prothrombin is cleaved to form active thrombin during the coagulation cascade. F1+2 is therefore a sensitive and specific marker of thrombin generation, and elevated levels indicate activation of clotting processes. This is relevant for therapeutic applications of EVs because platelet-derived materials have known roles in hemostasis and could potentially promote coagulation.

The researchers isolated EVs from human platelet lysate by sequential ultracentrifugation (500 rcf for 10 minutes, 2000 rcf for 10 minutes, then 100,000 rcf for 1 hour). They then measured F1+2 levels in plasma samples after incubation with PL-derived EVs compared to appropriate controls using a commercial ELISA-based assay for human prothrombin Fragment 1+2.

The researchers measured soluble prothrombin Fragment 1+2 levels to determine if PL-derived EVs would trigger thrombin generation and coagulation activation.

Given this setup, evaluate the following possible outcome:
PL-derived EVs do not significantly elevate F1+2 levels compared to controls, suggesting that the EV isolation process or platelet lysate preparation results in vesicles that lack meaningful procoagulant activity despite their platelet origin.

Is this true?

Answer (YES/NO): YES